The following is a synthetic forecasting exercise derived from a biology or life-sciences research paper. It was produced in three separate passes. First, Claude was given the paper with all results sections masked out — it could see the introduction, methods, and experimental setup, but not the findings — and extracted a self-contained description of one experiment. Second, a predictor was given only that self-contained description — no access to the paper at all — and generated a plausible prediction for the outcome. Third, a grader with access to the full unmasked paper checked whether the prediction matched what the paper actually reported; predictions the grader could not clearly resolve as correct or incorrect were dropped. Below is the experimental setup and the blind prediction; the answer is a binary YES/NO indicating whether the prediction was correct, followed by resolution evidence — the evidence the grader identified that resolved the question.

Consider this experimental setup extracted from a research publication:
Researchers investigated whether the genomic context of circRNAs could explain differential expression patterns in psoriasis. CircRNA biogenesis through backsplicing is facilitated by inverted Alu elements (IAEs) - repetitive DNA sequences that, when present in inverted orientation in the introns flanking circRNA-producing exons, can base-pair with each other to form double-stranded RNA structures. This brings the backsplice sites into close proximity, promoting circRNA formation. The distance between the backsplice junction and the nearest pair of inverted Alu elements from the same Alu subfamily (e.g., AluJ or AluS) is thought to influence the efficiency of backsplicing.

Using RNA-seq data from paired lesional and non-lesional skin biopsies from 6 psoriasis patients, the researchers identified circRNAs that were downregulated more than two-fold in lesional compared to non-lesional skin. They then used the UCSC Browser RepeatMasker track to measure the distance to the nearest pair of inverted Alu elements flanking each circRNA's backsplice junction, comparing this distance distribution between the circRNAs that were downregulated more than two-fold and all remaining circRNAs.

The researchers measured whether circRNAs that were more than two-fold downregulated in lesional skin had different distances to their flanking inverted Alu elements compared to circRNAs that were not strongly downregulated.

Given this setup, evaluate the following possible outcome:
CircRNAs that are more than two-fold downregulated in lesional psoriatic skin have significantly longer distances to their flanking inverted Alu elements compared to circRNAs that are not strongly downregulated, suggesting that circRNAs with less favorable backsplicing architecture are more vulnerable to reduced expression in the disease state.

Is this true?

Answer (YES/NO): NO